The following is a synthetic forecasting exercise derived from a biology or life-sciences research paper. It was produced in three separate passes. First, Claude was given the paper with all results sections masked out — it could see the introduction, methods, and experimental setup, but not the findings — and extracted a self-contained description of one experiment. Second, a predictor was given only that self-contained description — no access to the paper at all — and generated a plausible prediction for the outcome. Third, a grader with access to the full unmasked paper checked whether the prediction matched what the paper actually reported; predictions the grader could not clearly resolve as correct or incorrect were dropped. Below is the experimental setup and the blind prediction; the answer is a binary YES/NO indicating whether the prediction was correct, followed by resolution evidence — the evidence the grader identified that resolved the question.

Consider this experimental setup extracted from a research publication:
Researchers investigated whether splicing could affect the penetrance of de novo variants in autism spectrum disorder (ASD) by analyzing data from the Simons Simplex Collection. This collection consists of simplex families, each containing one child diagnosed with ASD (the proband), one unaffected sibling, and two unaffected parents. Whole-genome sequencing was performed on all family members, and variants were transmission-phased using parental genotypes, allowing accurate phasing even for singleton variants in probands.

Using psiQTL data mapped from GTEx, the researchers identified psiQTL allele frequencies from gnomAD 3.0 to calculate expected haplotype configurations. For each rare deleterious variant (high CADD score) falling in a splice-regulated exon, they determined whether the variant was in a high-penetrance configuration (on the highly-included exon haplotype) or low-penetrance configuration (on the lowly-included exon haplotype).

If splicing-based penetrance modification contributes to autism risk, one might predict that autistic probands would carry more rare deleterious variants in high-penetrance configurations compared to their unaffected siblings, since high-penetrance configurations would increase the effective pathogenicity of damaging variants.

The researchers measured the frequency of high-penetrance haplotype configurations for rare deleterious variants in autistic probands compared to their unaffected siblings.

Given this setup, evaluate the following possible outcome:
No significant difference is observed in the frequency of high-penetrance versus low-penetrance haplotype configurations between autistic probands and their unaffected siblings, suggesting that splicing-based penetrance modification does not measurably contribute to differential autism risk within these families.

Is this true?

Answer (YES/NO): YES